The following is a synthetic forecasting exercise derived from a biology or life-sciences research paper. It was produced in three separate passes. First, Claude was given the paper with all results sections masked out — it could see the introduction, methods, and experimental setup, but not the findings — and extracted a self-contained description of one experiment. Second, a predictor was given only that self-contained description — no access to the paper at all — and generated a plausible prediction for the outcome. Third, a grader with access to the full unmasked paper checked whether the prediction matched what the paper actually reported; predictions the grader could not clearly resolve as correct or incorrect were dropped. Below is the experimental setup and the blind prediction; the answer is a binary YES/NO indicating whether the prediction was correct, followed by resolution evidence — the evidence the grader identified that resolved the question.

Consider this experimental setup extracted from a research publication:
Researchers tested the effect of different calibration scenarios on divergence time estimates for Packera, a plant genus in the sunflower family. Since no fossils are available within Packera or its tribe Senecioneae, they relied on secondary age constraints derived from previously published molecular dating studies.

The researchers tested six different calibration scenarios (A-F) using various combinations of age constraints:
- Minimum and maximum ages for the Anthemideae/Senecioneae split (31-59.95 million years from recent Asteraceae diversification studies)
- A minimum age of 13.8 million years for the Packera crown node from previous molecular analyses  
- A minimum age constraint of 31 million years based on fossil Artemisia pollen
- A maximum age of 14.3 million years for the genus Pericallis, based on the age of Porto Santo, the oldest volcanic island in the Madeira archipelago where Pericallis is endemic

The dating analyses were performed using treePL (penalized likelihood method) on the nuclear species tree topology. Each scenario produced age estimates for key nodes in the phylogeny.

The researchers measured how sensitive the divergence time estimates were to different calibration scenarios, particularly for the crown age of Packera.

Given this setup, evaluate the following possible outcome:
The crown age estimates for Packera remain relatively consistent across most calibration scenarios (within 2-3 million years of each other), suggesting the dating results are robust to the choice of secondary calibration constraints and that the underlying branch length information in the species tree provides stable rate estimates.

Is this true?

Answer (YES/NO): NO